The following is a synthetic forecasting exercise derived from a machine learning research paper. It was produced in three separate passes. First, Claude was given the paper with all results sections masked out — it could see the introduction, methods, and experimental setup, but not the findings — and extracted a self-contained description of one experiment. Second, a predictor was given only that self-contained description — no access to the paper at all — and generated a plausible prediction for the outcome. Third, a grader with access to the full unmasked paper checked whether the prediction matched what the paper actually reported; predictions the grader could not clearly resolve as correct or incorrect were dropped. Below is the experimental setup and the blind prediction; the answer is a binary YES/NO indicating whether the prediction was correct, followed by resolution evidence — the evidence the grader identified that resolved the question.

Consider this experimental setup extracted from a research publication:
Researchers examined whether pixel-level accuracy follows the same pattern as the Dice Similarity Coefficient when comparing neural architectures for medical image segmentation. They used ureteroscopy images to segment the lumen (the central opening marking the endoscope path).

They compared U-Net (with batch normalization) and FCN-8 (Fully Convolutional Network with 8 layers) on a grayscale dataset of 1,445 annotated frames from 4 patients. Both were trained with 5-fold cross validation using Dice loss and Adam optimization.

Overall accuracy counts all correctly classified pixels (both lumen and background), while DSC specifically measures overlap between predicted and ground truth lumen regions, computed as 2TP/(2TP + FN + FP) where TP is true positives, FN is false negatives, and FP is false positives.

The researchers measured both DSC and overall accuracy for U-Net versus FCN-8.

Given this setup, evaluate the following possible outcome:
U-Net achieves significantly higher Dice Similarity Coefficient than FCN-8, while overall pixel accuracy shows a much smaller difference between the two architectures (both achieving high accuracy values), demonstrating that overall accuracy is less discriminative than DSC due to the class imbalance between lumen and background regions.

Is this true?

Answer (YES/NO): YES